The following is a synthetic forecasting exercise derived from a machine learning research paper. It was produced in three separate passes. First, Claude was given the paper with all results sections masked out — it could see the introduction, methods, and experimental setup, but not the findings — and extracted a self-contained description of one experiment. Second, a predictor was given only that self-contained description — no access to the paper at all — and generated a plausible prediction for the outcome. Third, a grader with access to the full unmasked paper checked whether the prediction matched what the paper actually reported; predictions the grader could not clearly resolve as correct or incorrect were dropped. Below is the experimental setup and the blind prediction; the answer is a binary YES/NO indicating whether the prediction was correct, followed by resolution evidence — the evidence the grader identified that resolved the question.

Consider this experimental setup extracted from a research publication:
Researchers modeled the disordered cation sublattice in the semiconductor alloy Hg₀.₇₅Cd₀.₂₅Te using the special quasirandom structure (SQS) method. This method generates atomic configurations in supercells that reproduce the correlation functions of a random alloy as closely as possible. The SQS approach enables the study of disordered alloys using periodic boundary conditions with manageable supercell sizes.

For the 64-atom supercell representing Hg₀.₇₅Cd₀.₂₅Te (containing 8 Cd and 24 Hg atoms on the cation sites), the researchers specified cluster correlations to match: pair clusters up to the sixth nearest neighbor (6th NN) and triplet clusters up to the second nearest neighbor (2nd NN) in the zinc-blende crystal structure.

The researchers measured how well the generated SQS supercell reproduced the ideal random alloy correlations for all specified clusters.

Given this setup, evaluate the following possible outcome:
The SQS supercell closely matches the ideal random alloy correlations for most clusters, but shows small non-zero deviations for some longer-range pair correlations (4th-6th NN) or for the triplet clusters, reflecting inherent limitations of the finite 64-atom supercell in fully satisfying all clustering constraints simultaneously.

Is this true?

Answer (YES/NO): NO